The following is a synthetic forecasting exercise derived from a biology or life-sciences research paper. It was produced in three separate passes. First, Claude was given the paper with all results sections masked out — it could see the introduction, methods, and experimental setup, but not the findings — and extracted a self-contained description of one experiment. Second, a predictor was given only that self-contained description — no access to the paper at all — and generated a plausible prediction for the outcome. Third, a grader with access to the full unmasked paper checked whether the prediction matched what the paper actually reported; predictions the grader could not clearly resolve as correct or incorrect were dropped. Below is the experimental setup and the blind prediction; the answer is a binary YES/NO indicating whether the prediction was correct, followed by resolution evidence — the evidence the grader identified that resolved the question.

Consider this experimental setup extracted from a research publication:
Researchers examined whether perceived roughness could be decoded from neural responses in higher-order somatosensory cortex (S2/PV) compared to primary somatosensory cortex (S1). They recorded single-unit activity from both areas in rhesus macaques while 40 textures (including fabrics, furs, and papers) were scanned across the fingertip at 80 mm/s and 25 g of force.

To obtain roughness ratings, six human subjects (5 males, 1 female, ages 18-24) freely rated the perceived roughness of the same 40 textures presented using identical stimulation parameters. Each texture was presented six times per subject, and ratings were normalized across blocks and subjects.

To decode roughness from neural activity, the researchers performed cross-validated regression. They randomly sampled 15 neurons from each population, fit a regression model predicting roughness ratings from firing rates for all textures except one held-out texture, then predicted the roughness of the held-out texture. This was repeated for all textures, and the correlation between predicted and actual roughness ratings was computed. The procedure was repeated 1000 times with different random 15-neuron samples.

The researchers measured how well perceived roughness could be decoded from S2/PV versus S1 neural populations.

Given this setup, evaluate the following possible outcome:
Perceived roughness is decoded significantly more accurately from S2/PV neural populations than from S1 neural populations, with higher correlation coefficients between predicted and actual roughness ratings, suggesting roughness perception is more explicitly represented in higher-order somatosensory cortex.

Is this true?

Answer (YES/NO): NO